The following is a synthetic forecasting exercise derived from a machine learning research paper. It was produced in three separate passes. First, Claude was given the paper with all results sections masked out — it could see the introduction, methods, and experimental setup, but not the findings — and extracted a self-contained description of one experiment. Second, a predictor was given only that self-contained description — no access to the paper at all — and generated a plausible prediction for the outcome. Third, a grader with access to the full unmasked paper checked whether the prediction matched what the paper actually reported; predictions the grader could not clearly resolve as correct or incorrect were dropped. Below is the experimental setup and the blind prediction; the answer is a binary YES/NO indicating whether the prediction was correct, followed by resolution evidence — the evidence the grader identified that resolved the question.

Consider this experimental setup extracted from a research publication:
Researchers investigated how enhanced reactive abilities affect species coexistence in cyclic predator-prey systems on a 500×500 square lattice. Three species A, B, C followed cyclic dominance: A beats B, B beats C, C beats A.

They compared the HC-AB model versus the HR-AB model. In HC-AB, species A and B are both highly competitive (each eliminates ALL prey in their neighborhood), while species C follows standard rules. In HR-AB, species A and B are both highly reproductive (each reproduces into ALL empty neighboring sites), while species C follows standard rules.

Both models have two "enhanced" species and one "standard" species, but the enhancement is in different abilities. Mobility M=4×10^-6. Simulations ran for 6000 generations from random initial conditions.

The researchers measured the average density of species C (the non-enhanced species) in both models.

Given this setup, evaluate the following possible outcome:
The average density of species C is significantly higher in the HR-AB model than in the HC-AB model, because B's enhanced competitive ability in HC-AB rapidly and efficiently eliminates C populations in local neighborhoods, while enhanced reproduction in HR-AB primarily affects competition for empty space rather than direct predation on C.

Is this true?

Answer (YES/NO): NO